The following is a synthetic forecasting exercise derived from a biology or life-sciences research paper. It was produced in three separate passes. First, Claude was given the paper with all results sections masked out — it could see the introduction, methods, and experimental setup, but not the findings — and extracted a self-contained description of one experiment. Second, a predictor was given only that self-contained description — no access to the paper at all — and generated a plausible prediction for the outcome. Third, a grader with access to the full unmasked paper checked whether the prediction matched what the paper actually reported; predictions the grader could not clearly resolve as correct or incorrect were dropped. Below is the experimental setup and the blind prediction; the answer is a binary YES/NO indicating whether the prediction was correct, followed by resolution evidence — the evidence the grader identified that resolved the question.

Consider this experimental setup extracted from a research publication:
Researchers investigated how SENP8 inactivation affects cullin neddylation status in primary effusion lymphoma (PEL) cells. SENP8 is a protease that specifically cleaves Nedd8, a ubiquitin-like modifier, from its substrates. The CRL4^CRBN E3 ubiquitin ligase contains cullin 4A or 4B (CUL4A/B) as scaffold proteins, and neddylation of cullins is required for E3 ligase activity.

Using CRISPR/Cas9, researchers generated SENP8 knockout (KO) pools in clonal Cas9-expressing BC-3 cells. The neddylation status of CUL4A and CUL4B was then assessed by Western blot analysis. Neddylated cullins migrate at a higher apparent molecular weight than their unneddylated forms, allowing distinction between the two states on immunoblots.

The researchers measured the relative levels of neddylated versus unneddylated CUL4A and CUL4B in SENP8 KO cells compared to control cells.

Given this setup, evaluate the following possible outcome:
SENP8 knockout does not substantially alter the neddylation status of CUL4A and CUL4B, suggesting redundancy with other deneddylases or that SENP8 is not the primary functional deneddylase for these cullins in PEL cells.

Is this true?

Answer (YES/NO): NO